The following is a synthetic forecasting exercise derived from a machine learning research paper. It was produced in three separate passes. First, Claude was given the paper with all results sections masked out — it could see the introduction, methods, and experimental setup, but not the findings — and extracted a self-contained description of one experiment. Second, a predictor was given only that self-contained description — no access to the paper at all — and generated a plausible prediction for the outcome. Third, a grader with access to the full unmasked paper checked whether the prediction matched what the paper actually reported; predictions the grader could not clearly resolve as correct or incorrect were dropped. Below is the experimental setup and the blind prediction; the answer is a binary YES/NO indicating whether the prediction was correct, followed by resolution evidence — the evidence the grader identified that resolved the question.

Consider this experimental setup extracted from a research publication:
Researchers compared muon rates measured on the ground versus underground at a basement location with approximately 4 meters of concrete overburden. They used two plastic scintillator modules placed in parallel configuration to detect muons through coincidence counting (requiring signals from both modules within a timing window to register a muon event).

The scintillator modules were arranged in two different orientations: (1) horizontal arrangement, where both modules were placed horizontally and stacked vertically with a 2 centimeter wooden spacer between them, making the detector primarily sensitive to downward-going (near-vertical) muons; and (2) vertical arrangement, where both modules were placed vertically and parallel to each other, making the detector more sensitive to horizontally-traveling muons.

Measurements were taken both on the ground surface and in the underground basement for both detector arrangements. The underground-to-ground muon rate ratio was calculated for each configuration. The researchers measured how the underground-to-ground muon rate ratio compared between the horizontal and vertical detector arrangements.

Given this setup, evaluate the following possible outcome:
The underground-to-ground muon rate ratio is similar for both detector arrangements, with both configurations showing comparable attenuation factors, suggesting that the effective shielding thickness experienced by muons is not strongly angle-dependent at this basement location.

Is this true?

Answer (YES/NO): NO